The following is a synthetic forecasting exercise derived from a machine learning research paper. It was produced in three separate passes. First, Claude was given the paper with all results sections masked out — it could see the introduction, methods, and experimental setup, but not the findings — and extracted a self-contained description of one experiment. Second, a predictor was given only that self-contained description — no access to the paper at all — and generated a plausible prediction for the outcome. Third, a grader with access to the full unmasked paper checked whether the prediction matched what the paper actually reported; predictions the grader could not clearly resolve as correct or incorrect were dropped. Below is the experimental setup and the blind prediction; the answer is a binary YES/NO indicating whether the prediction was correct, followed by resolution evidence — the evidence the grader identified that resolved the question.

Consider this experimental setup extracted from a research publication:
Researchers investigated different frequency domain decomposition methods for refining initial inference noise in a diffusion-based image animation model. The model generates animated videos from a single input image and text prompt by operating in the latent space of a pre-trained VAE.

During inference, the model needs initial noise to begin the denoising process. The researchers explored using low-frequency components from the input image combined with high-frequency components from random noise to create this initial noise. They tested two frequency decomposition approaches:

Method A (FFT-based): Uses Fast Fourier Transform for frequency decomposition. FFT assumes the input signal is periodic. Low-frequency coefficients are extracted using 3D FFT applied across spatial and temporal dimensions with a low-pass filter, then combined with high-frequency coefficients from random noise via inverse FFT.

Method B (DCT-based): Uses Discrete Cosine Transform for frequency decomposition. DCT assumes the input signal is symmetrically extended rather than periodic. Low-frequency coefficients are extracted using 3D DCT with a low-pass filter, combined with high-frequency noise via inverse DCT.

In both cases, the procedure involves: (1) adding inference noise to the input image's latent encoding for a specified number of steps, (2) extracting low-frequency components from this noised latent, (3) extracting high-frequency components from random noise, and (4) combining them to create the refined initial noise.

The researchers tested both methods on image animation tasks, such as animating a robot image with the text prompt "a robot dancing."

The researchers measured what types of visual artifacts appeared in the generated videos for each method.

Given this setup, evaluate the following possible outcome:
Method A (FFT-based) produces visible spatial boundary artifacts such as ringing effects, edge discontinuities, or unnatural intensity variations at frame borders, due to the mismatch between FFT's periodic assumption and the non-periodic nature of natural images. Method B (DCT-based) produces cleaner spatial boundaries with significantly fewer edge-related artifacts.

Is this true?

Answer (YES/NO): NO